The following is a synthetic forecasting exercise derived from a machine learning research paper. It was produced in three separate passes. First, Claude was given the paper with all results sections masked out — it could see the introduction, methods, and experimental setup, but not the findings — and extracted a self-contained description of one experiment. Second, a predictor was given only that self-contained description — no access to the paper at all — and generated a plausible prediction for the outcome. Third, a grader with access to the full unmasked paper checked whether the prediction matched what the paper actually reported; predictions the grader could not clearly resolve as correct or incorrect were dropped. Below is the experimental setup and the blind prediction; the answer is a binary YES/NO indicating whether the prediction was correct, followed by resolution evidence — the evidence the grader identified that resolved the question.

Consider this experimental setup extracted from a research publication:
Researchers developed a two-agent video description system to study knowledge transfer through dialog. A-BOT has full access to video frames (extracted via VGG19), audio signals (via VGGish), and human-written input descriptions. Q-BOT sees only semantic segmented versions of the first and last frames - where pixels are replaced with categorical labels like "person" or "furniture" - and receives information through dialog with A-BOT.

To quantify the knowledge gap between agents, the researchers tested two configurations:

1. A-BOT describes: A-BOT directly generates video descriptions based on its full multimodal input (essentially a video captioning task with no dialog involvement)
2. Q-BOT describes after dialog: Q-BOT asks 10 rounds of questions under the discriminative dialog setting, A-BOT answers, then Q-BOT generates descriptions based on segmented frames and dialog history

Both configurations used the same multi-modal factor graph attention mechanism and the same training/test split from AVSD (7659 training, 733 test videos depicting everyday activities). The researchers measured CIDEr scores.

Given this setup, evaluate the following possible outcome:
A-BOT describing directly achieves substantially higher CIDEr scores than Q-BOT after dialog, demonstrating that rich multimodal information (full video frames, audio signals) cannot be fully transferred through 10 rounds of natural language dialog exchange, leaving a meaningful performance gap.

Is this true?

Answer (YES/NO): YES